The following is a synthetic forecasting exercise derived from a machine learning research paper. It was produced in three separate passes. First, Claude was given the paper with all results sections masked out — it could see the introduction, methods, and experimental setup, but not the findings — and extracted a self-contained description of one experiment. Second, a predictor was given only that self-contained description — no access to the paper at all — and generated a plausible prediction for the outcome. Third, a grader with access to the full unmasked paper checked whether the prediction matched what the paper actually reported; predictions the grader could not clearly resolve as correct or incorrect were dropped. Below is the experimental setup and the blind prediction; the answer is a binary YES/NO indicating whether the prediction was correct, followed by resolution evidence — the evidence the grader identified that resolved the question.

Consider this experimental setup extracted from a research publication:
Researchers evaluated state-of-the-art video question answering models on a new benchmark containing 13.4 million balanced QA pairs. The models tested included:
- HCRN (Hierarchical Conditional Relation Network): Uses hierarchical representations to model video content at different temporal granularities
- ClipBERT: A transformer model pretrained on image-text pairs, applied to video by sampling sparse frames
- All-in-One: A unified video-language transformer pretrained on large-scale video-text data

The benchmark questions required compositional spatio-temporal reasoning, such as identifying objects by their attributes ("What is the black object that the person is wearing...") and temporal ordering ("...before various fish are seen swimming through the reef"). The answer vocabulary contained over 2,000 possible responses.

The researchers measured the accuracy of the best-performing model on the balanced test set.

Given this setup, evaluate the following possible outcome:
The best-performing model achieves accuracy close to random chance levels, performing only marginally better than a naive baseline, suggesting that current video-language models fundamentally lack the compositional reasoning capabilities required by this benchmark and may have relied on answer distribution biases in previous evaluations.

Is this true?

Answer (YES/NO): NO